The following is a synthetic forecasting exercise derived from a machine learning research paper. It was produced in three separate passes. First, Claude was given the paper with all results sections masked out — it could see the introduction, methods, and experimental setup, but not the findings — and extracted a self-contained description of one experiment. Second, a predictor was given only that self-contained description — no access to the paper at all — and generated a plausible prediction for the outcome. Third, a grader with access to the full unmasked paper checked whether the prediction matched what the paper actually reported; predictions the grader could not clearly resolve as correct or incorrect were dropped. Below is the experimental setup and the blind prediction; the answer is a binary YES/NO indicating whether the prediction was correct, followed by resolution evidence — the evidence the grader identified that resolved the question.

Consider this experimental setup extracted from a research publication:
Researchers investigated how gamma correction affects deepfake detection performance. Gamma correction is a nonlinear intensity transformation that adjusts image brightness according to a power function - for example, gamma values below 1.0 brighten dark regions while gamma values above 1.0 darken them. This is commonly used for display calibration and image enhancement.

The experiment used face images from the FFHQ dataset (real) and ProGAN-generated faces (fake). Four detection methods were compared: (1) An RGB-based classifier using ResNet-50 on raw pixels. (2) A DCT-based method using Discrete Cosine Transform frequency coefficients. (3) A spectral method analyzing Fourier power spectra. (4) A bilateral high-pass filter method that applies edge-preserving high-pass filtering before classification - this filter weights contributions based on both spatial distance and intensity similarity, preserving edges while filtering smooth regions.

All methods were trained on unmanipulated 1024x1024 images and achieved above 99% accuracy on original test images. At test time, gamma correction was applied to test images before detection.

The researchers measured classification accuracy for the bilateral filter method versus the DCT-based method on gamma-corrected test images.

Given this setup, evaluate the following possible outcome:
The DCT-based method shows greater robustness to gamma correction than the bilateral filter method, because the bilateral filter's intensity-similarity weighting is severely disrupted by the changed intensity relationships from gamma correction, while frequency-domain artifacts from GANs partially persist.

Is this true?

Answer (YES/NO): NO